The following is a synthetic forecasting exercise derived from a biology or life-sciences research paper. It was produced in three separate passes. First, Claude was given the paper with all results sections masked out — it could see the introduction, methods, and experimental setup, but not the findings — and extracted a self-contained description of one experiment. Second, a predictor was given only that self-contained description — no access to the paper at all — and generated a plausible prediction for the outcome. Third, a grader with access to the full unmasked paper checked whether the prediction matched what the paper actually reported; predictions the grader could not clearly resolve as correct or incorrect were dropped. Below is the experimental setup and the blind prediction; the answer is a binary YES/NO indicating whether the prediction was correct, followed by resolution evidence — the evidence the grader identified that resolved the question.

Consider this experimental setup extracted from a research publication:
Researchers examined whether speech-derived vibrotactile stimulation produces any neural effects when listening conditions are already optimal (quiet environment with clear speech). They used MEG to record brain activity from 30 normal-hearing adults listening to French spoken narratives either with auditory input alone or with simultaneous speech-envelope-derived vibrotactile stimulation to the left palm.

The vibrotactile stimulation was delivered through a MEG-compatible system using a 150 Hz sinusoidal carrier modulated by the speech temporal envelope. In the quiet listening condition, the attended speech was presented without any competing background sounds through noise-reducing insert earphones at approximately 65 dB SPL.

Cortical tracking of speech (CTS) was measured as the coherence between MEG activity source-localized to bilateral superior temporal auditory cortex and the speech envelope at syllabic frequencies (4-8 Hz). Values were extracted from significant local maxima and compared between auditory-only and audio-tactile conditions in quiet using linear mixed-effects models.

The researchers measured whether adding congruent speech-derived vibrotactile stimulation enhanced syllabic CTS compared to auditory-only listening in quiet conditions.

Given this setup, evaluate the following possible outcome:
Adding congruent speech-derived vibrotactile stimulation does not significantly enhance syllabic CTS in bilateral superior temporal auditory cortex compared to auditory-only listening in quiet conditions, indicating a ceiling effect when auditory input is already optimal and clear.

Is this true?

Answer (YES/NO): YES